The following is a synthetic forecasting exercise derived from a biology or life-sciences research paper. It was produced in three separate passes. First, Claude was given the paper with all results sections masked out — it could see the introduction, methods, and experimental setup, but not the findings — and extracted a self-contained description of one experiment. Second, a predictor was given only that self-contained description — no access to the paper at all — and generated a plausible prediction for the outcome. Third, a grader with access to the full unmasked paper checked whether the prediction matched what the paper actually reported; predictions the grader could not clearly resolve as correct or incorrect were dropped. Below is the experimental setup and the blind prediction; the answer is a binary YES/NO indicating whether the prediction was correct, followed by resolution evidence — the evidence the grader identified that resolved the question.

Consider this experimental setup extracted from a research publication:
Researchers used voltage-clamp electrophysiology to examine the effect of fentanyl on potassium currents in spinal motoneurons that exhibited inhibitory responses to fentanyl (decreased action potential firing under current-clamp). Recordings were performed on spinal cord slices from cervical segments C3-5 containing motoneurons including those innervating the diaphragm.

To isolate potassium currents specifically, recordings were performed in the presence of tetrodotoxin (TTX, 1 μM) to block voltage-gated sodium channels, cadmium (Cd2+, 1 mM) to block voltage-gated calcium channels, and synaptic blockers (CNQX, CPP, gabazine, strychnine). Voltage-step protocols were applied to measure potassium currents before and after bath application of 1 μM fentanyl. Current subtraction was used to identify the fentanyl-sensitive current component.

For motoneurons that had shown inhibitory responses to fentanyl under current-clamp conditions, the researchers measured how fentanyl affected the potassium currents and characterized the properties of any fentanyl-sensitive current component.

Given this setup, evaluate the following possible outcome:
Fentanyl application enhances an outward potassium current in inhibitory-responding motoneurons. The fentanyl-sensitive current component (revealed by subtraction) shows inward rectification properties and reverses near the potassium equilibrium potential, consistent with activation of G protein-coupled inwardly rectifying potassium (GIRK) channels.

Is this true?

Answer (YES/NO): YES